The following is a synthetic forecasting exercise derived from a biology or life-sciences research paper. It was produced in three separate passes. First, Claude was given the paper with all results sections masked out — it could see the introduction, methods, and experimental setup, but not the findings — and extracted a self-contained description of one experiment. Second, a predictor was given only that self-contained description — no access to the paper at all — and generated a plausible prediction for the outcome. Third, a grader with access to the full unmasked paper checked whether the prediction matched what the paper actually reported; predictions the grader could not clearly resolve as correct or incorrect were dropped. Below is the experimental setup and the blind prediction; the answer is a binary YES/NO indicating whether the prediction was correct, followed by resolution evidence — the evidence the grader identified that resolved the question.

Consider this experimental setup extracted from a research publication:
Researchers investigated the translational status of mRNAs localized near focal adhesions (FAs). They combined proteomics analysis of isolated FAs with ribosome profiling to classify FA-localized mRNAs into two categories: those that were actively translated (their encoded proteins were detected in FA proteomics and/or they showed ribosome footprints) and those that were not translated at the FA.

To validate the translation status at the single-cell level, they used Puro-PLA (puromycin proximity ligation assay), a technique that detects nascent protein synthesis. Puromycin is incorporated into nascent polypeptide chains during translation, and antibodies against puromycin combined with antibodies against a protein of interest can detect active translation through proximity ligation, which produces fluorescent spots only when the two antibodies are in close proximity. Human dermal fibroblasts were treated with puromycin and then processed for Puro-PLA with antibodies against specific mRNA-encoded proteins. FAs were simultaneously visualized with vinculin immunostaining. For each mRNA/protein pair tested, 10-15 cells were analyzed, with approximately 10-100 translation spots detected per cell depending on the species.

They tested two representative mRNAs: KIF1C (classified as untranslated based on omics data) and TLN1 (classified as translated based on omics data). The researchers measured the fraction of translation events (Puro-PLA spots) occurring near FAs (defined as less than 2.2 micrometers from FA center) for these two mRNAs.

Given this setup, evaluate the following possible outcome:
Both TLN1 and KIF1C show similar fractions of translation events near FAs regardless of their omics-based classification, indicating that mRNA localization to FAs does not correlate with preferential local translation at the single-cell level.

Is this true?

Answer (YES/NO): NO